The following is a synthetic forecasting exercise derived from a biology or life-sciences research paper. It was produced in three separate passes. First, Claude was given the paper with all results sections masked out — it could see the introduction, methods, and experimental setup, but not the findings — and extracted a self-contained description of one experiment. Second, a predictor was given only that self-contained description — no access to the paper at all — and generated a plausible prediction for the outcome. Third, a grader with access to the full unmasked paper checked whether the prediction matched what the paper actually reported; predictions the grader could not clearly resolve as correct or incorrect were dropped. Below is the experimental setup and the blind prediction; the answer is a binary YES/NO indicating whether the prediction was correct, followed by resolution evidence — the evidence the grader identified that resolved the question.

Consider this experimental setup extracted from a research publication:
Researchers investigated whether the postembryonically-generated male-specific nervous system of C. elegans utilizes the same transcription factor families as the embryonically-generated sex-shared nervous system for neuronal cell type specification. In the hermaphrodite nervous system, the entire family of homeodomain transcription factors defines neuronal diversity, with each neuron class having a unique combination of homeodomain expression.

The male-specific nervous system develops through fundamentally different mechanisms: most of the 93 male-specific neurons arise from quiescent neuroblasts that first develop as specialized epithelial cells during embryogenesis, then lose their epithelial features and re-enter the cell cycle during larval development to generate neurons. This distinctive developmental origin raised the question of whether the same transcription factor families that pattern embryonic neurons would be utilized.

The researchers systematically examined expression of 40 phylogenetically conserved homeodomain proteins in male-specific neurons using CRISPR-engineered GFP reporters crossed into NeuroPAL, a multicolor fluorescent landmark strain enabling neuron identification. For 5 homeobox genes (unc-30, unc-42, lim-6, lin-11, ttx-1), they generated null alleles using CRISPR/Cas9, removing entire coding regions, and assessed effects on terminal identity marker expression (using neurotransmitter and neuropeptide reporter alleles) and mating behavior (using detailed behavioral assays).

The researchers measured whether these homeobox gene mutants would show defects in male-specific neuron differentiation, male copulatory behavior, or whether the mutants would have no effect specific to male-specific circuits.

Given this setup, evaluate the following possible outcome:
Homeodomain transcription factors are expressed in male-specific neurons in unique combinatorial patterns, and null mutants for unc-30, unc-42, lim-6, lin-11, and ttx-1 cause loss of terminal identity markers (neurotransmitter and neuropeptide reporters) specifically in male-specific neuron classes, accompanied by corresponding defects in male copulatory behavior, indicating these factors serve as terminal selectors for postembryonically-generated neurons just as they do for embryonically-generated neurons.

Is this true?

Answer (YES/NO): NO